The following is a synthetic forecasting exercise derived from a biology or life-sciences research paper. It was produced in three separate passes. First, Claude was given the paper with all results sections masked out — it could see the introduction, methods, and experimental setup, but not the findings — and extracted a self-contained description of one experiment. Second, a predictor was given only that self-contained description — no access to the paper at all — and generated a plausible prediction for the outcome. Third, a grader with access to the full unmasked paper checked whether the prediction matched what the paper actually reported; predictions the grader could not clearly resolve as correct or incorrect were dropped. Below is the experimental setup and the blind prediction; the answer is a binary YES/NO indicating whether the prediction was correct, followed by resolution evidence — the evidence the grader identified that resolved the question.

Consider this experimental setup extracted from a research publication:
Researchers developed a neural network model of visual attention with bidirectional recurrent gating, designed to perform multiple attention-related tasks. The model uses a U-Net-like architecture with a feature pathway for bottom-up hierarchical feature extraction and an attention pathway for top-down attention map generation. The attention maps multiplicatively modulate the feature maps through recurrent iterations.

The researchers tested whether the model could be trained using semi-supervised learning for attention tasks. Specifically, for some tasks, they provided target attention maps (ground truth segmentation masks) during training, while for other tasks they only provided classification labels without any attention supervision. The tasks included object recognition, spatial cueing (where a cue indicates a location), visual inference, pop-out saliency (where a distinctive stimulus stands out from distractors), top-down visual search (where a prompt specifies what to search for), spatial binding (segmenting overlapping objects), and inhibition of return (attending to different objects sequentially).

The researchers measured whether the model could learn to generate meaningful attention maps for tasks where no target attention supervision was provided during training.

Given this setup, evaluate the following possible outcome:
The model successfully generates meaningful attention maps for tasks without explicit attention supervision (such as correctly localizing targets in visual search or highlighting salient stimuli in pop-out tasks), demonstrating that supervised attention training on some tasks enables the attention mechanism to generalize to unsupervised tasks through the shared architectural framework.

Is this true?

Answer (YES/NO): YES